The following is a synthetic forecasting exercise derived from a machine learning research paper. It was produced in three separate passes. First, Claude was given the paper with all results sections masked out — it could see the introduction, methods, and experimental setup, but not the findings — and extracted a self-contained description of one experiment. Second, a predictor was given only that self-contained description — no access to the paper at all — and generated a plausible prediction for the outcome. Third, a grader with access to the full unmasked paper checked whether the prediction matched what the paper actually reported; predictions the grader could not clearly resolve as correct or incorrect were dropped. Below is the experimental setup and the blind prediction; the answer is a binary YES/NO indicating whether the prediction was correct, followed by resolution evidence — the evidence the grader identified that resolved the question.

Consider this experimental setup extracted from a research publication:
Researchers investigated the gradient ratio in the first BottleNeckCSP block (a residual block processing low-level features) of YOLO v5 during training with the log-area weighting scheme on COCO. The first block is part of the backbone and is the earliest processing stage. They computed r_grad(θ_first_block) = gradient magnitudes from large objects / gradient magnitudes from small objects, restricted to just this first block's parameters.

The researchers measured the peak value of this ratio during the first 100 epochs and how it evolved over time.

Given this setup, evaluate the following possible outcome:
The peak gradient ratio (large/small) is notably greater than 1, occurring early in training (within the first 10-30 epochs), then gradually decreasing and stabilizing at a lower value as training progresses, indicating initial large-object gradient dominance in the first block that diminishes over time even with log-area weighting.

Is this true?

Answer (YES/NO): YES